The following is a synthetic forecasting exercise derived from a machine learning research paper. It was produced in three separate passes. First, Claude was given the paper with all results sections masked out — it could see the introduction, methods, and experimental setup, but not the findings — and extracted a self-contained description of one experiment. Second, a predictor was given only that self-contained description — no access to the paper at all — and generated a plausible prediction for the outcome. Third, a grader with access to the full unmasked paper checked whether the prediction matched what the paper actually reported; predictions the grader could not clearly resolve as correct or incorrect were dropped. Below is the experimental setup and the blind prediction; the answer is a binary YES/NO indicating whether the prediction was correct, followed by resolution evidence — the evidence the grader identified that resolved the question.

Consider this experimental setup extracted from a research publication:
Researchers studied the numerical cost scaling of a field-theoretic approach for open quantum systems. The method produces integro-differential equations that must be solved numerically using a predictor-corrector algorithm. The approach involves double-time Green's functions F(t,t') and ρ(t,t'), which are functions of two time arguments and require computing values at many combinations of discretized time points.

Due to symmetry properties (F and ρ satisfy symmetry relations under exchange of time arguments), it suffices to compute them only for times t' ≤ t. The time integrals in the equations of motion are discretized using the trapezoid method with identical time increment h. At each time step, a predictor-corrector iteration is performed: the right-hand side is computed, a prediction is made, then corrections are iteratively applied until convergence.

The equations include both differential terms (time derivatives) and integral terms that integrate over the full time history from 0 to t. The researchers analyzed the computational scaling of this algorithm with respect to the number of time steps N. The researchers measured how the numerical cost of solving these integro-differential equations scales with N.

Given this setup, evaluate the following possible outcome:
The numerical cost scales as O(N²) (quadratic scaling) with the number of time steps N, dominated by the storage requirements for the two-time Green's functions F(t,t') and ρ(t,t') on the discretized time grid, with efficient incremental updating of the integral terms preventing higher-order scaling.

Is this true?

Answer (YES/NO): NO